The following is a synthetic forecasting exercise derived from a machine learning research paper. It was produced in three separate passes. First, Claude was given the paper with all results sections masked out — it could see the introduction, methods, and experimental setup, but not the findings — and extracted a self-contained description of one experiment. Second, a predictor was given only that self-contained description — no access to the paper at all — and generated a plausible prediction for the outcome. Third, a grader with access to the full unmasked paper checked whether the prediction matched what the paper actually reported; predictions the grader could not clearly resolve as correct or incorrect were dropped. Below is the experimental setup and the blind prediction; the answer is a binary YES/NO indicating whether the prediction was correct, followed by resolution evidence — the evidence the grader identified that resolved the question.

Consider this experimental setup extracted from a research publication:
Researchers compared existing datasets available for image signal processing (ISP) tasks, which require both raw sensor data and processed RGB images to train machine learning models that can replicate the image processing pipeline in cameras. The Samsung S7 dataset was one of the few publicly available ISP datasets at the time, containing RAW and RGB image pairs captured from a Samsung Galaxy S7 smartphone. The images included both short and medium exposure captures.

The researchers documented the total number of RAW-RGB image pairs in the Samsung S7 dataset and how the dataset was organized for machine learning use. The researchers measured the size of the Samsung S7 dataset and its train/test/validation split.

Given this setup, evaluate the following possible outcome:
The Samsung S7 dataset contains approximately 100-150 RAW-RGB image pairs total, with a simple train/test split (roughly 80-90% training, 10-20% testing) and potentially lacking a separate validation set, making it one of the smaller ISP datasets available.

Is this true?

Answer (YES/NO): NO